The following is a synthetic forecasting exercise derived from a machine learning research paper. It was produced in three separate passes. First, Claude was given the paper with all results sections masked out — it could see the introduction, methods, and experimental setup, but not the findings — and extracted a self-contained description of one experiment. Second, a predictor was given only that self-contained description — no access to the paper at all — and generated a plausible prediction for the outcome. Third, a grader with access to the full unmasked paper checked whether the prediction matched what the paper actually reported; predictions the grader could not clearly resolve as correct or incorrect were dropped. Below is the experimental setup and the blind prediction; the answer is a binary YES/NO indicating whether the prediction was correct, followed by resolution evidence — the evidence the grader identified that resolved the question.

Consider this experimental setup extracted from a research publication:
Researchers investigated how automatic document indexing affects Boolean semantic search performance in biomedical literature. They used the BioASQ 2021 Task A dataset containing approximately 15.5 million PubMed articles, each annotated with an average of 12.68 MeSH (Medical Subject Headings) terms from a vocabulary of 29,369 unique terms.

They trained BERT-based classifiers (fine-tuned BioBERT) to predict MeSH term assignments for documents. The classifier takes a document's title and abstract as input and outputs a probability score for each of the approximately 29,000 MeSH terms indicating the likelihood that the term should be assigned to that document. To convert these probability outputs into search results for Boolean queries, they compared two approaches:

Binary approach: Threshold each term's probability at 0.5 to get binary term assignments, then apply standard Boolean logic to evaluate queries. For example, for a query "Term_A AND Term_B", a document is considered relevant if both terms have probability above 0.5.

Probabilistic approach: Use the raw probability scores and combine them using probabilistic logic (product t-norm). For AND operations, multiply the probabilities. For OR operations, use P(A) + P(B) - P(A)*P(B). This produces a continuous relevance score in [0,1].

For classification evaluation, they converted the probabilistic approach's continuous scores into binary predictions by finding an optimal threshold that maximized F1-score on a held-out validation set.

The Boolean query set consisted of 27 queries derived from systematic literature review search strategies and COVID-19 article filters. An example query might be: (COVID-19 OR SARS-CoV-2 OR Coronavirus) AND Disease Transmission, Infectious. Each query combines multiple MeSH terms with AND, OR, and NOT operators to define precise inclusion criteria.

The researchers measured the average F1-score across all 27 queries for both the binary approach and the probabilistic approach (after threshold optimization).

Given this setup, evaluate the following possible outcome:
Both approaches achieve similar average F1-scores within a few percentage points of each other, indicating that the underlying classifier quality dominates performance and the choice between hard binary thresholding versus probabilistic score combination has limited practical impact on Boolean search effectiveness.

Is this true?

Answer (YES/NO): NO